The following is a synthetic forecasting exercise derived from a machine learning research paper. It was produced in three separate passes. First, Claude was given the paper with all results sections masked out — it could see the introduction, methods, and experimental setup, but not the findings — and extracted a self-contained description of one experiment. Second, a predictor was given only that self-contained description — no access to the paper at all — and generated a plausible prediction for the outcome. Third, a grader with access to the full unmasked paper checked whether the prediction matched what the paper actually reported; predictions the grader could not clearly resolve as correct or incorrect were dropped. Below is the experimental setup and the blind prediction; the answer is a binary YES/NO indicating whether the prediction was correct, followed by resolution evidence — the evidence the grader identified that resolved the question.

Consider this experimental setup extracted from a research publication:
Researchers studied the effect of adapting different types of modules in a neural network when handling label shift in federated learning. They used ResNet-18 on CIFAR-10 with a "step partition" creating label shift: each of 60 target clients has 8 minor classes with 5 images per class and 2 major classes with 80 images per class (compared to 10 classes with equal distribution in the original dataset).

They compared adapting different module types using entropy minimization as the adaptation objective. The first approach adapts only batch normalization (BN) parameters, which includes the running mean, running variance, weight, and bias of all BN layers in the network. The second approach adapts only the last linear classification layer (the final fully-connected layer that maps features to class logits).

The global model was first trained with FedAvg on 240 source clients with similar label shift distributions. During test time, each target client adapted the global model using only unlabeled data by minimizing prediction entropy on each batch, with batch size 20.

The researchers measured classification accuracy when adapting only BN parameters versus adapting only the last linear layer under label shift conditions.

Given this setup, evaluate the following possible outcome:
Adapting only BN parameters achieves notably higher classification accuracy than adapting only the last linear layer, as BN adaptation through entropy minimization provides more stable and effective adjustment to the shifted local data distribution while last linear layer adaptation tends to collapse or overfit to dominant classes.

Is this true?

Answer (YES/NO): NO